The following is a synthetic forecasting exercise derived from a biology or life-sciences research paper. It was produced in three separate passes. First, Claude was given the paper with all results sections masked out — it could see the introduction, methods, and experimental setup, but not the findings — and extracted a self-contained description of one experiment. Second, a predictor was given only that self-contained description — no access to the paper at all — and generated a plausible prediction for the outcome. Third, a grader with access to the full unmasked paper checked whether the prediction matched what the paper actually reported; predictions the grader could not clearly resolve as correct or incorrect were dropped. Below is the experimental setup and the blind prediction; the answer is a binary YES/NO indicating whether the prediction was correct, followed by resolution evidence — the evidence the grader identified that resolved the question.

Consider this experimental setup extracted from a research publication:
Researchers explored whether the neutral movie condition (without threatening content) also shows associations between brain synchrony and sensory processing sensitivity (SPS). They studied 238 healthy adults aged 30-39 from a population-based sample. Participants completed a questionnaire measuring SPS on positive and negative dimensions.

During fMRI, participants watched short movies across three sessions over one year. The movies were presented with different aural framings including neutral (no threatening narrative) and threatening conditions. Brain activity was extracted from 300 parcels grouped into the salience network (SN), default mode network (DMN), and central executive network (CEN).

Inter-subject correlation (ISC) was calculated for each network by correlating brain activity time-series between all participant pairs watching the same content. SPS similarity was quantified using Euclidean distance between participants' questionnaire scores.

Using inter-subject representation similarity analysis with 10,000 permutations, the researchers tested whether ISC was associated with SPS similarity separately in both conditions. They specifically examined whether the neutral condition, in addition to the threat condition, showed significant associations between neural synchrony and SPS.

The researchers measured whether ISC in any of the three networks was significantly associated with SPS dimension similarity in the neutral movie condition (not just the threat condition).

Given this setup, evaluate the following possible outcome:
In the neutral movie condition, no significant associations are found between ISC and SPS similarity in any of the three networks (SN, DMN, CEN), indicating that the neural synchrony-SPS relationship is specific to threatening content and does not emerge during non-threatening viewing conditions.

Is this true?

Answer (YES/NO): YES